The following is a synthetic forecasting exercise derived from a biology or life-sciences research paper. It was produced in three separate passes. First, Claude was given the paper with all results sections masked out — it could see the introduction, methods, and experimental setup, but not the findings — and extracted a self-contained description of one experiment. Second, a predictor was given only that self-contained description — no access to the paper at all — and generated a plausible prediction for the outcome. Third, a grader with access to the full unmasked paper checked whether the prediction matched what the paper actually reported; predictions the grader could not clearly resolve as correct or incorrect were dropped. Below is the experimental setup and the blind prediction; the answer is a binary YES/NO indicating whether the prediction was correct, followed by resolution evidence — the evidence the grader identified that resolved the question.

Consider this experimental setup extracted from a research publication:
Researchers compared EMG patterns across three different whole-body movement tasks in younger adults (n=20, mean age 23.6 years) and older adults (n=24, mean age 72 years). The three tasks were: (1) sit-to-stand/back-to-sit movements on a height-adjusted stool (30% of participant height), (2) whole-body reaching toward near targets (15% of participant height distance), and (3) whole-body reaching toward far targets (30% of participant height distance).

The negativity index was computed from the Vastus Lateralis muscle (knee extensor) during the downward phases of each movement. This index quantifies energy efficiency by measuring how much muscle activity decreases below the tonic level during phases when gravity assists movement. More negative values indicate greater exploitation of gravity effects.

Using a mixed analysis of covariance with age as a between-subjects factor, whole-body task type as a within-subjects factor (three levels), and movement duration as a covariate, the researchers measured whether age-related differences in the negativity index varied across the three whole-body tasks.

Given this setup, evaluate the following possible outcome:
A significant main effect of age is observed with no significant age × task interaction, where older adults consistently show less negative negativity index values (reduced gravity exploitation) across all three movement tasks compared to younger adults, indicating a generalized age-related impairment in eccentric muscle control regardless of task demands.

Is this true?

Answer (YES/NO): NO